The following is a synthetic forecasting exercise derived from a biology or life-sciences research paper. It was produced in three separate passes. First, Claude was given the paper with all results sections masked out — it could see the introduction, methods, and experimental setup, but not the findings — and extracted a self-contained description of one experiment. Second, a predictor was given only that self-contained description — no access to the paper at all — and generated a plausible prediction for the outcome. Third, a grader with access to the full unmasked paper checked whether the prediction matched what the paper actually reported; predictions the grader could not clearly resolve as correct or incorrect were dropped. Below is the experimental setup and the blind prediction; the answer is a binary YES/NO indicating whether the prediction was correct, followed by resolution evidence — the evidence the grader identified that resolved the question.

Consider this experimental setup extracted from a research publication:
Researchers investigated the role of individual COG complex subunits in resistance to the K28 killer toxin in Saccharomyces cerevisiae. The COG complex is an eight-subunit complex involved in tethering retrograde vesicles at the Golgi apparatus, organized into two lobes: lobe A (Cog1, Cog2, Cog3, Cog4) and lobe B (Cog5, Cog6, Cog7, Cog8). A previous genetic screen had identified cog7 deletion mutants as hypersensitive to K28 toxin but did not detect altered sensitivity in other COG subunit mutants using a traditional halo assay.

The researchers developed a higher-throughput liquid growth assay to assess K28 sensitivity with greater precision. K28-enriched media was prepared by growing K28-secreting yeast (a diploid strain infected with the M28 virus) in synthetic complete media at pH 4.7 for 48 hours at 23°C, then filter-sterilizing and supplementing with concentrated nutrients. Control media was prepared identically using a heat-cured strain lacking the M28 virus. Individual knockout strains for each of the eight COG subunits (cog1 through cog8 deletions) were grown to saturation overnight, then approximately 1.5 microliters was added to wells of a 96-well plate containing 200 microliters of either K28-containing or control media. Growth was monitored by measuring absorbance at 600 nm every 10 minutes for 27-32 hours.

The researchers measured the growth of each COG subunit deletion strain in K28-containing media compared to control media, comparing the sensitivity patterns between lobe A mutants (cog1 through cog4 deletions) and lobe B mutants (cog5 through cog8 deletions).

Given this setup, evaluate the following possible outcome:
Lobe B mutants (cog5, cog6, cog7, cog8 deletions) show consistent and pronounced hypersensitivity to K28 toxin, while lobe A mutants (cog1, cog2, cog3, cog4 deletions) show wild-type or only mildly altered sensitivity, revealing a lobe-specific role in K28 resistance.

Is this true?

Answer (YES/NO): NO